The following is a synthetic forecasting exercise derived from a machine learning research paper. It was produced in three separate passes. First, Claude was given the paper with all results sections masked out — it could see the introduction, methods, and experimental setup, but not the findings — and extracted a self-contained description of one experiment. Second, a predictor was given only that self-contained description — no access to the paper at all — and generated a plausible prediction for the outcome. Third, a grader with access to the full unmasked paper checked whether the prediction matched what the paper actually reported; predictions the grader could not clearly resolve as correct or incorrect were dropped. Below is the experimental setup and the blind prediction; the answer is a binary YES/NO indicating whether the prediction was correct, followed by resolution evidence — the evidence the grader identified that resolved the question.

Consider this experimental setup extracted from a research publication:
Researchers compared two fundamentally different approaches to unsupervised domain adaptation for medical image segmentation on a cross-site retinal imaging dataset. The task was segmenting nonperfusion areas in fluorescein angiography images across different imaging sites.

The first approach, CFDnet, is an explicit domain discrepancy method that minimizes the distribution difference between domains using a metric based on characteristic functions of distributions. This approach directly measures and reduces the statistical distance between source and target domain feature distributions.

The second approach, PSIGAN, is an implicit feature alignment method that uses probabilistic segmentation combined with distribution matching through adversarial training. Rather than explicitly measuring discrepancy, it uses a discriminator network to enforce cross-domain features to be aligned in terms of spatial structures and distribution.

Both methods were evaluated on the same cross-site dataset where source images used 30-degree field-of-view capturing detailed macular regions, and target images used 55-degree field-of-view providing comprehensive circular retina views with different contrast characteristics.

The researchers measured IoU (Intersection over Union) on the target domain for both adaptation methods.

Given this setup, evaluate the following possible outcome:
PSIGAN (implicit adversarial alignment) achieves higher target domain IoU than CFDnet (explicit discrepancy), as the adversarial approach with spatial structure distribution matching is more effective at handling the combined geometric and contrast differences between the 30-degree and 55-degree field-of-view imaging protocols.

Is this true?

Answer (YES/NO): YES